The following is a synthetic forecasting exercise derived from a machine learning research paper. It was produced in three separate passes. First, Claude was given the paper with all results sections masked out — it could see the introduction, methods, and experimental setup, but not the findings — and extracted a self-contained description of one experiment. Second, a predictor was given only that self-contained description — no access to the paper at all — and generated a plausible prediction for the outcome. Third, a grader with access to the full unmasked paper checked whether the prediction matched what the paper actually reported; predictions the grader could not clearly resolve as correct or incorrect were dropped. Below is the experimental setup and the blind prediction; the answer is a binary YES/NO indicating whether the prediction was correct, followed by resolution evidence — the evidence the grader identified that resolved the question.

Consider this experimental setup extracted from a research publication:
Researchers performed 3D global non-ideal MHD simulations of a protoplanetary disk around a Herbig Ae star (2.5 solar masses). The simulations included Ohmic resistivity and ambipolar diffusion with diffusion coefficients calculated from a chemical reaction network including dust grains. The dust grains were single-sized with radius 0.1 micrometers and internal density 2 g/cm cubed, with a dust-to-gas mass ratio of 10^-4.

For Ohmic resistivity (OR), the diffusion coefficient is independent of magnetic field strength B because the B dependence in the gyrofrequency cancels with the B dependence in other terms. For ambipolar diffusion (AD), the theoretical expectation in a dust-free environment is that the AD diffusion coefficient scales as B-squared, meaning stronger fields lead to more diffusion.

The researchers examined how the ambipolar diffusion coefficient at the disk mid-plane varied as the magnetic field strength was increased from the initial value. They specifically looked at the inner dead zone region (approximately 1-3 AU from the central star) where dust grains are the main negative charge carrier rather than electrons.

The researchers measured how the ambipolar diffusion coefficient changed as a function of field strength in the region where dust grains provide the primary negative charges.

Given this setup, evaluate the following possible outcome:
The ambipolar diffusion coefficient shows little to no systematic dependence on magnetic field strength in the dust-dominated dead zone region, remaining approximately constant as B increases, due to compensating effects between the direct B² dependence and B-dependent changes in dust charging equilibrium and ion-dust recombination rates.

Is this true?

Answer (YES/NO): NO